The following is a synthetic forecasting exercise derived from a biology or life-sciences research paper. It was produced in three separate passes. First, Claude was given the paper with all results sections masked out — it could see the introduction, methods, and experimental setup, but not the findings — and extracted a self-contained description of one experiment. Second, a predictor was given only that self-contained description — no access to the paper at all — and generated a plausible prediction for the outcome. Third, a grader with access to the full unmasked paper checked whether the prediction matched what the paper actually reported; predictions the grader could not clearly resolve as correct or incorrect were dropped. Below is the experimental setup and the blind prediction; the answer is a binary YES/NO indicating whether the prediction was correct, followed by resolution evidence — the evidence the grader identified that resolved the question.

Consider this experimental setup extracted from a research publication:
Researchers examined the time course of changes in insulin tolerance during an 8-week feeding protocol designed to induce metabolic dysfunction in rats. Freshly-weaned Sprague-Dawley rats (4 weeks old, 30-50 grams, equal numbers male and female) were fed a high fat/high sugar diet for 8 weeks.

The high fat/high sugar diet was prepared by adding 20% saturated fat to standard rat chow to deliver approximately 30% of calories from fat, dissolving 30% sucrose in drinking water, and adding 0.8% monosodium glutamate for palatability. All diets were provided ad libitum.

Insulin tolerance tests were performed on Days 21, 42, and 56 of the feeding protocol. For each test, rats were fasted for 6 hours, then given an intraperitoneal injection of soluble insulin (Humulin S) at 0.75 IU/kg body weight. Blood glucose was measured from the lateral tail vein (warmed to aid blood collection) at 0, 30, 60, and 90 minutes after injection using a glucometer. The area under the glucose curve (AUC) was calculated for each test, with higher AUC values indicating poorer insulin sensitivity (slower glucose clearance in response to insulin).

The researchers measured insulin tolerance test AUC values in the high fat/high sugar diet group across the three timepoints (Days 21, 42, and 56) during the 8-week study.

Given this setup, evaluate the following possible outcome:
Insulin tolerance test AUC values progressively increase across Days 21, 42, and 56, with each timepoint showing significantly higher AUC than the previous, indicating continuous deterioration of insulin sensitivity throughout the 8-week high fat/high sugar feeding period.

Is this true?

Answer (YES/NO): NO